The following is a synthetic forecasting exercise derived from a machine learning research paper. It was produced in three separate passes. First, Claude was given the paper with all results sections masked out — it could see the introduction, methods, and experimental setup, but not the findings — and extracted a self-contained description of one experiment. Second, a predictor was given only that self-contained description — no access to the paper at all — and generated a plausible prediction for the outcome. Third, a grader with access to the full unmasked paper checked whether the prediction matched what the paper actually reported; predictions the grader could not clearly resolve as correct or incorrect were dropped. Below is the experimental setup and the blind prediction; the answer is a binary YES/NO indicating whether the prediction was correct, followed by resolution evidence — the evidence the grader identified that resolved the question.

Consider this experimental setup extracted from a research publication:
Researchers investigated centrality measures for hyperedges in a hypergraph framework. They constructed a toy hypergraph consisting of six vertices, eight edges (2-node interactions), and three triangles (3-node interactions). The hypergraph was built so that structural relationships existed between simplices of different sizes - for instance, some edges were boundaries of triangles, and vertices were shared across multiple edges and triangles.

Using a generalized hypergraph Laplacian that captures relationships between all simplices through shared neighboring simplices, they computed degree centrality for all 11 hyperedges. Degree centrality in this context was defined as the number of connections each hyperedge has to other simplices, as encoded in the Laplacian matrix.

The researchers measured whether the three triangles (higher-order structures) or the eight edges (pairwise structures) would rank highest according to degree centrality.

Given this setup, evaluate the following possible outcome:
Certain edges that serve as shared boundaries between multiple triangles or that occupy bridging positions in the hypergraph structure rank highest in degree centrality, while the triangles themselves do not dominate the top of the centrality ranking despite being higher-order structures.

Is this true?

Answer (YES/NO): NO